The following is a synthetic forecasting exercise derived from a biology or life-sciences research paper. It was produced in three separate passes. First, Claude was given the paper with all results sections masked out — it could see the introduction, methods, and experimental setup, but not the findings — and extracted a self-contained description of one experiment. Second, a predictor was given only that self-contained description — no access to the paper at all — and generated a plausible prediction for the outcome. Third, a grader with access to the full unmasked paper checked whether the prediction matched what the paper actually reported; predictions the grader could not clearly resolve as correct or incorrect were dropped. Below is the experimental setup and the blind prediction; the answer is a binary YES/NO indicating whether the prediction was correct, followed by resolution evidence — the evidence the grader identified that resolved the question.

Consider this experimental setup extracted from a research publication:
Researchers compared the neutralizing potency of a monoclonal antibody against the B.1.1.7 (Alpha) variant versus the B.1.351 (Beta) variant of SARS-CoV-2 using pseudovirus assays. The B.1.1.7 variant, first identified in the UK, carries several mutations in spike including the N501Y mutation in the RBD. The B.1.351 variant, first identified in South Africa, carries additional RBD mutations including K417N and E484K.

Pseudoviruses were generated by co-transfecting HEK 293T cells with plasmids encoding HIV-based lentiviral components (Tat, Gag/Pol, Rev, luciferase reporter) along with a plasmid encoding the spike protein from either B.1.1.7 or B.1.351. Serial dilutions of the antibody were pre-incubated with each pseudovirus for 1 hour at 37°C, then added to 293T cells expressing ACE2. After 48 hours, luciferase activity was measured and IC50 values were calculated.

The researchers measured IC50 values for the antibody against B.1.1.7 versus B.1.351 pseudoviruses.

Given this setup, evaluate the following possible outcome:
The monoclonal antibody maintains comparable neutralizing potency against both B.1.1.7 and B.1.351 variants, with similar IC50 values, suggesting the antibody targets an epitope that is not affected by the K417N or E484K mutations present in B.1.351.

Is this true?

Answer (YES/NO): NO